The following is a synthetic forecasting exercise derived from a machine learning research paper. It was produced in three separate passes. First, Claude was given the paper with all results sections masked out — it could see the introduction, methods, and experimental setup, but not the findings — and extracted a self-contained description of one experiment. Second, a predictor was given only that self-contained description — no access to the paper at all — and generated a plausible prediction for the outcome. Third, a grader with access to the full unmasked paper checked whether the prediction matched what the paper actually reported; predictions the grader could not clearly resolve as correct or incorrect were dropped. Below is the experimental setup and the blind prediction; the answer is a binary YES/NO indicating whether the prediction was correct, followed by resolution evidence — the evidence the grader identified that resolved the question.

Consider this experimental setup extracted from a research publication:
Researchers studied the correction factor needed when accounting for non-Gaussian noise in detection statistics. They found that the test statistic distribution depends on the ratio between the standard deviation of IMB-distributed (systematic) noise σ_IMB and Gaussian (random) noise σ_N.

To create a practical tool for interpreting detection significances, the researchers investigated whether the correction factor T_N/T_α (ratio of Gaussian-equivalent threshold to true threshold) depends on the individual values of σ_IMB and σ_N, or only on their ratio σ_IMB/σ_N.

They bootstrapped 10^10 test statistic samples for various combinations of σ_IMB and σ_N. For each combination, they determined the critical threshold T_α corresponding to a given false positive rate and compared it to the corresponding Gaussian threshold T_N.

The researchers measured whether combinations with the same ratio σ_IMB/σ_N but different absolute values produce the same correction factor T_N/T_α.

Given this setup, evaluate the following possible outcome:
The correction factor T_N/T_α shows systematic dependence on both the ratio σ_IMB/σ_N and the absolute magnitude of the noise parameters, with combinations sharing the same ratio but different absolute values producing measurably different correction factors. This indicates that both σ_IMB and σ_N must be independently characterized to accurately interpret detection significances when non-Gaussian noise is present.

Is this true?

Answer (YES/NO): NO